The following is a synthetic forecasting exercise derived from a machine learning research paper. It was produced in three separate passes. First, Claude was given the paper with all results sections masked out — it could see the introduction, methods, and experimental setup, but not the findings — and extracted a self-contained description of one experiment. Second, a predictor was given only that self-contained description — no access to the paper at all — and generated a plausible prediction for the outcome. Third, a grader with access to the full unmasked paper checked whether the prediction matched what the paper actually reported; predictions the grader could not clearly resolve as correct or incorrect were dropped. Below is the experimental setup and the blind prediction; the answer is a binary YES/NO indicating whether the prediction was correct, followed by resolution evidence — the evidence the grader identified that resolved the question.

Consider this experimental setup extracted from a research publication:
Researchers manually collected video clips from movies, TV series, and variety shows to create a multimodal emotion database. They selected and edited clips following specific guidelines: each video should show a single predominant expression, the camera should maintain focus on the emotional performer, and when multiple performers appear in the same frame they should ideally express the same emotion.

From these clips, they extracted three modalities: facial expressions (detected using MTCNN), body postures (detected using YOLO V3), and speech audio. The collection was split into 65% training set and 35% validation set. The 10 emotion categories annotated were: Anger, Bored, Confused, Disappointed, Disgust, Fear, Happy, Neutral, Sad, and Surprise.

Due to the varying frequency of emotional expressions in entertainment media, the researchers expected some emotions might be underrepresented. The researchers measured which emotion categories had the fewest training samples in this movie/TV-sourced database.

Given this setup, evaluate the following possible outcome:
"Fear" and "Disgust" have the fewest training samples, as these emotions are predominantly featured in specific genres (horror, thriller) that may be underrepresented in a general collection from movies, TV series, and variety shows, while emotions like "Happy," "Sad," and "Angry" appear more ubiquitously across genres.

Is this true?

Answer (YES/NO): NO